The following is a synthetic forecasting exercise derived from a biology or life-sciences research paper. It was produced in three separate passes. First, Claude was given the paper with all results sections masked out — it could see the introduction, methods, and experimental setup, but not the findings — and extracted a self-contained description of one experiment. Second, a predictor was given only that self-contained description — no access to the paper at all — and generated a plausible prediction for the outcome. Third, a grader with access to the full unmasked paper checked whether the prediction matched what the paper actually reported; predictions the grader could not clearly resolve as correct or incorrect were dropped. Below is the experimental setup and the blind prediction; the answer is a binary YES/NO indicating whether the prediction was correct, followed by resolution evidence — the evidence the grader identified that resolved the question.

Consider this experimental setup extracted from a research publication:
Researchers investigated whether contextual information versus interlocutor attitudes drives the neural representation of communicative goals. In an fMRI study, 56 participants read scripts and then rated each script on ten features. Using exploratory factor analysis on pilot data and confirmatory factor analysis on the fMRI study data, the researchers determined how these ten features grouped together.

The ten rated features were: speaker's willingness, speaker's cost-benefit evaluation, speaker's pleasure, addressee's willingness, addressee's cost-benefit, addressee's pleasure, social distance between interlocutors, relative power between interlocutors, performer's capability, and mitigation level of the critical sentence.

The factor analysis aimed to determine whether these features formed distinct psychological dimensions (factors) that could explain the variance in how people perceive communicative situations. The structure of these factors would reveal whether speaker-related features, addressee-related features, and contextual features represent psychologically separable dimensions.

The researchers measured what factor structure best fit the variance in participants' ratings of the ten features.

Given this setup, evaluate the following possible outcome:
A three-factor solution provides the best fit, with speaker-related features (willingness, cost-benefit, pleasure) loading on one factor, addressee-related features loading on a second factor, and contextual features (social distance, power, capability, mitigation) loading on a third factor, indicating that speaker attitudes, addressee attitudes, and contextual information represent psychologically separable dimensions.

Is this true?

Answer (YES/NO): NO